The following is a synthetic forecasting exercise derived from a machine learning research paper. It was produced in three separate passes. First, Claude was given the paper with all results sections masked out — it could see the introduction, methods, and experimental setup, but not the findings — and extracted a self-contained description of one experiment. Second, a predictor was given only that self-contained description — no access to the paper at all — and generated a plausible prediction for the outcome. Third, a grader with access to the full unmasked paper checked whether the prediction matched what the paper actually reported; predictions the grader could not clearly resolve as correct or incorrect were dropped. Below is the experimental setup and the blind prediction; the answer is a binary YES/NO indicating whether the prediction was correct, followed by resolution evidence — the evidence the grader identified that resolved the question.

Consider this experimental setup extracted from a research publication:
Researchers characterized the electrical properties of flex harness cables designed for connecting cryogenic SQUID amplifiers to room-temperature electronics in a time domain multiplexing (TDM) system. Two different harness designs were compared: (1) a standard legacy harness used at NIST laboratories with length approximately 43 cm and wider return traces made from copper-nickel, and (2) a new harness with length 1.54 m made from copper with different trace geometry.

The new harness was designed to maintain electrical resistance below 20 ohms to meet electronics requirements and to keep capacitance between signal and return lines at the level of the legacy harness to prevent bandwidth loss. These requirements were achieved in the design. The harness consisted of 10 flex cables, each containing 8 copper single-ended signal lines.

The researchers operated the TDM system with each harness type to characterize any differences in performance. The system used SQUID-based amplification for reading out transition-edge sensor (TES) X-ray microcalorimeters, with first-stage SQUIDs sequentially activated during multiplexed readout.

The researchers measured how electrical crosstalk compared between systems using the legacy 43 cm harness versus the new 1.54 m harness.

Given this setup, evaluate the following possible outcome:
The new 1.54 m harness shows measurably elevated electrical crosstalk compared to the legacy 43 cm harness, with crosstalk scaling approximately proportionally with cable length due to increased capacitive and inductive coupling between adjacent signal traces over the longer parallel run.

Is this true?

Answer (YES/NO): NO